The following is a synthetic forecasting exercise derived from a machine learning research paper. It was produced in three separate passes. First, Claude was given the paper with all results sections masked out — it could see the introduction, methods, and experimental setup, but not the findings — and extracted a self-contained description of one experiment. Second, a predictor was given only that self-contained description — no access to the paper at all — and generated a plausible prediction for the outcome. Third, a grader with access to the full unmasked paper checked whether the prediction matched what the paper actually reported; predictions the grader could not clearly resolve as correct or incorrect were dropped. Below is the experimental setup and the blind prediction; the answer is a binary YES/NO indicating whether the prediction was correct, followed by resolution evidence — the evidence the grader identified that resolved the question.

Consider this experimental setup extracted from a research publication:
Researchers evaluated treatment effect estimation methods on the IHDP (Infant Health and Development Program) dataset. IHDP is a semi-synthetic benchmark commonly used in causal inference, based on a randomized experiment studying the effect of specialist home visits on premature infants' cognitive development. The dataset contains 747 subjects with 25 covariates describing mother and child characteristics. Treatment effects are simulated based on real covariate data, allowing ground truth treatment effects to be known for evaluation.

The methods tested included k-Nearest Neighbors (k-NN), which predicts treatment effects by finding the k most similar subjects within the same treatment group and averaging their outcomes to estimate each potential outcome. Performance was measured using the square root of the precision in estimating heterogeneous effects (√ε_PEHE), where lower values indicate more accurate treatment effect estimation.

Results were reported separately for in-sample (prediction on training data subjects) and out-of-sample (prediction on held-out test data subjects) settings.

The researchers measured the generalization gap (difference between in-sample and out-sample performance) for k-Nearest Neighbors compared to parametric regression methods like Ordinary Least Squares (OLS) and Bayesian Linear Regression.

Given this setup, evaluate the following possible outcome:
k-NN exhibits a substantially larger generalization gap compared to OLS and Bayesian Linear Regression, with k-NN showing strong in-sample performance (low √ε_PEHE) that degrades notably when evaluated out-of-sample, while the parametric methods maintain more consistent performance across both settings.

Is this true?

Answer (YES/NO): YES